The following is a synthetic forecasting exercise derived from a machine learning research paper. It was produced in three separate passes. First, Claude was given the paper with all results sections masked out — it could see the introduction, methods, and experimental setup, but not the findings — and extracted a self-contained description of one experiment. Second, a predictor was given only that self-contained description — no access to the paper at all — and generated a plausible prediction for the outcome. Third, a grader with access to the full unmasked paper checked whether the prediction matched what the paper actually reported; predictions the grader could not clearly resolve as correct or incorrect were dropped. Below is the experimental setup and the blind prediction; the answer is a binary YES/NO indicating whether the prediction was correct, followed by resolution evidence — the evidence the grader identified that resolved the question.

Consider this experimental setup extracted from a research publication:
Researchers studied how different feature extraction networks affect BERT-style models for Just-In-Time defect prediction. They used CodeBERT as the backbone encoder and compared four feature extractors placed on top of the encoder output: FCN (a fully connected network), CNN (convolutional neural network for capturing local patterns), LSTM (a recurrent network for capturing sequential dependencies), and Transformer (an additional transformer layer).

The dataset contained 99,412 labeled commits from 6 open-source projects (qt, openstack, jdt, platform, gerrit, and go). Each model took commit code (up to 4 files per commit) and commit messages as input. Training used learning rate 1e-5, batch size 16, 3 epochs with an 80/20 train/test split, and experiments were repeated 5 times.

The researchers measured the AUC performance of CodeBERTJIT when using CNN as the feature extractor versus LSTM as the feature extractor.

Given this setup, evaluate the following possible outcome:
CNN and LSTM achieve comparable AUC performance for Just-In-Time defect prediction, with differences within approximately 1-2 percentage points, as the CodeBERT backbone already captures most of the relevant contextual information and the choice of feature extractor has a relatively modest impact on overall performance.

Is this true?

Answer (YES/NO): YES